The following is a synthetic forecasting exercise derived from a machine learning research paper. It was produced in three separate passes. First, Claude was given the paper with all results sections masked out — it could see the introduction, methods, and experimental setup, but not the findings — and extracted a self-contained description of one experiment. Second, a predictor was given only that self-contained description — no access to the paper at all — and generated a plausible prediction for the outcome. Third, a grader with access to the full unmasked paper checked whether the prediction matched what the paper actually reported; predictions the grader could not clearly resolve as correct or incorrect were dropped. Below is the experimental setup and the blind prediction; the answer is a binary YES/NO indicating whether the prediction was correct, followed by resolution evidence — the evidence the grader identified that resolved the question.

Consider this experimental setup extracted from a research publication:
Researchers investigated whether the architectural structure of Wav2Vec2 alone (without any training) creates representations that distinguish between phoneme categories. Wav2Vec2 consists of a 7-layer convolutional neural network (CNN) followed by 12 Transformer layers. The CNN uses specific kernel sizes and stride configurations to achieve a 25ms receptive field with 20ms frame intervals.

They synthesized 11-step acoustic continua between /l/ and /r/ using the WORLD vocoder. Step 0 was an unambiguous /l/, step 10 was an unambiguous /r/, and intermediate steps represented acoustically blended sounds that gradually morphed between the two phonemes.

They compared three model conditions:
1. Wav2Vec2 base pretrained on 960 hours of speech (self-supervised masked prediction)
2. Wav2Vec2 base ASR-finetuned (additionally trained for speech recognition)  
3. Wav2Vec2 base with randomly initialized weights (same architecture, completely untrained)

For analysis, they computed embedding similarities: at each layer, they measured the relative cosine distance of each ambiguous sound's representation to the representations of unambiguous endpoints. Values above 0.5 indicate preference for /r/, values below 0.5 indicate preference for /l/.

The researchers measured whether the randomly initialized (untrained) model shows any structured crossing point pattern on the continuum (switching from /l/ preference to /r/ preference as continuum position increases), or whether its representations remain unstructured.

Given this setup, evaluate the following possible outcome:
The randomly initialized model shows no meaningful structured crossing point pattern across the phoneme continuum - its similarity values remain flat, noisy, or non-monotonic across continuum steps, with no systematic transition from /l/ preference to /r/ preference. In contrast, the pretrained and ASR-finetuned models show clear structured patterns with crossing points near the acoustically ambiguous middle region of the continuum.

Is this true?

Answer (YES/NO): YES